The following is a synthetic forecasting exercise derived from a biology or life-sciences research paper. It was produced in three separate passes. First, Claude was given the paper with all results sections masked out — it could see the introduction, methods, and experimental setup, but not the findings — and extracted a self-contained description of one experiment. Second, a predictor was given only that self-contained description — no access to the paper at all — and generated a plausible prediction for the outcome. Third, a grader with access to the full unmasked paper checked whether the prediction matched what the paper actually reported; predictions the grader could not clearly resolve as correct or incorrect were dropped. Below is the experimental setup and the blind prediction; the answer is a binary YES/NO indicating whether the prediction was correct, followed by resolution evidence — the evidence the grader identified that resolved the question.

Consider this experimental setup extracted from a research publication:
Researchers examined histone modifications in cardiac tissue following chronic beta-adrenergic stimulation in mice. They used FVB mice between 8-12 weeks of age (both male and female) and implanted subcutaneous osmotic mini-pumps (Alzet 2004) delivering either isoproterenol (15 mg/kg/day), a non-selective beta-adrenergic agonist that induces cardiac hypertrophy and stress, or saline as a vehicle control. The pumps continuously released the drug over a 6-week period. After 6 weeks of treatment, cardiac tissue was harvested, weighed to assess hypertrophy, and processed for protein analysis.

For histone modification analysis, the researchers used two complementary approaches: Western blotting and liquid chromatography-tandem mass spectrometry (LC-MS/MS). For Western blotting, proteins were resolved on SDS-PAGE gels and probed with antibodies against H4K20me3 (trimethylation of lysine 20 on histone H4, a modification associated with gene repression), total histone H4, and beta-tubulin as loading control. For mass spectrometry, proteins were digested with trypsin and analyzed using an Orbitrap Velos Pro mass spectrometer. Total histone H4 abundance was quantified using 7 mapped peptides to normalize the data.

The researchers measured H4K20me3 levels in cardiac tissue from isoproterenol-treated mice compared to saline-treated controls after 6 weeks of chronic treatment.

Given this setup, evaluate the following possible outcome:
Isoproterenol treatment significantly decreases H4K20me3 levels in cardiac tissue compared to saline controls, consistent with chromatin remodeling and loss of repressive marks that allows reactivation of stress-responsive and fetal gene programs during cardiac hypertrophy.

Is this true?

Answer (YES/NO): YES